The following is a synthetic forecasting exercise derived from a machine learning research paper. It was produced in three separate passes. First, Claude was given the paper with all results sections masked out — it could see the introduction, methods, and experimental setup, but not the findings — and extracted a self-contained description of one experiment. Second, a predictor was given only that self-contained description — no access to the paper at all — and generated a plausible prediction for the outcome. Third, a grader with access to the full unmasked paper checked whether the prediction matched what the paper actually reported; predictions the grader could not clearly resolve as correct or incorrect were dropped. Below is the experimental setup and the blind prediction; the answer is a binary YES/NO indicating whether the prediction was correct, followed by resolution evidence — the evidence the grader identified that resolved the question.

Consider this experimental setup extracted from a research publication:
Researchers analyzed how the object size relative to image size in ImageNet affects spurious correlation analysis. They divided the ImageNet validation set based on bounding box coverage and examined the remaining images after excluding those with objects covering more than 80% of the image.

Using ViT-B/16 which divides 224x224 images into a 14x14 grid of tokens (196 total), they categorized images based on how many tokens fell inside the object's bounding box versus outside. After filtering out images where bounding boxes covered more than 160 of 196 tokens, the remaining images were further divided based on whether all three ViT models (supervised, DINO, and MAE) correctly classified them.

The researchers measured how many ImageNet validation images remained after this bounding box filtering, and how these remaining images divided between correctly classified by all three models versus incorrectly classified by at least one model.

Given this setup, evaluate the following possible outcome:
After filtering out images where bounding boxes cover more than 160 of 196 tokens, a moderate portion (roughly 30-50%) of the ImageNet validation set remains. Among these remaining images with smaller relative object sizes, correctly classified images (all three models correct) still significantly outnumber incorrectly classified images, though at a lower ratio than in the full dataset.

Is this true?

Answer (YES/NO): NO